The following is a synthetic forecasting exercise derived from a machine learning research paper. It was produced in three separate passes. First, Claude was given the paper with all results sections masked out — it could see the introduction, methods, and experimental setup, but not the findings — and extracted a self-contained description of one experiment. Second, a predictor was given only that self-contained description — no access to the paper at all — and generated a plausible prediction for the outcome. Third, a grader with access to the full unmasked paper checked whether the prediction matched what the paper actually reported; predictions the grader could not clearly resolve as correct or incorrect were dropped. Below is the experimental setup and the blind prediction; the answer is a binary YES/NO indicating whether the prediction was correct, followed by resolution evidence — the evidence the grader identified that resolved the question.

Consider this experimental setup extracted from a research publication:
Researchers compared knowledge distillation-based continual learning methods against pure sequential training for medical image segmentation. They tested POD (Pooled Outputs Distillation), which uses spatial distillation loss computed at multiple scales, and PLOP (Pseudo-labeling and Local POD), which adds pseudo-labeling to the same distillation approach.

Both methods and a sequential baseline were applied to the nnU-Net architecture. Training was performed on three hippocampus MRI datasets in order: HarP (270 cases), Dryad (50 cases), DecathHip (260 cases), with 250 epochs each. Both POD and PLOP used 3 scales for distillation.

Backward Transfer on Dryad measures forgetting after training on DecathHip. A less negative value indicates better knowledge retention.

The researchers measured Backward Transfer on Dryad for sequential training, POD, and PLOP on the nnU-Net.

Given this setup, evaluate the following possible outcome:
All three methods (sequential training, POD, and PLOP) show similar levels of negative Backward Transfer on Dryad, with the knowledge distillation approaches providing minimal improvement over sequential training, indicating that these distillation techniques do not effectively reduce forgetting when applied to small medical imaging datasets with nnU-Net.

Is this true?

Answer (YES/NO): NO